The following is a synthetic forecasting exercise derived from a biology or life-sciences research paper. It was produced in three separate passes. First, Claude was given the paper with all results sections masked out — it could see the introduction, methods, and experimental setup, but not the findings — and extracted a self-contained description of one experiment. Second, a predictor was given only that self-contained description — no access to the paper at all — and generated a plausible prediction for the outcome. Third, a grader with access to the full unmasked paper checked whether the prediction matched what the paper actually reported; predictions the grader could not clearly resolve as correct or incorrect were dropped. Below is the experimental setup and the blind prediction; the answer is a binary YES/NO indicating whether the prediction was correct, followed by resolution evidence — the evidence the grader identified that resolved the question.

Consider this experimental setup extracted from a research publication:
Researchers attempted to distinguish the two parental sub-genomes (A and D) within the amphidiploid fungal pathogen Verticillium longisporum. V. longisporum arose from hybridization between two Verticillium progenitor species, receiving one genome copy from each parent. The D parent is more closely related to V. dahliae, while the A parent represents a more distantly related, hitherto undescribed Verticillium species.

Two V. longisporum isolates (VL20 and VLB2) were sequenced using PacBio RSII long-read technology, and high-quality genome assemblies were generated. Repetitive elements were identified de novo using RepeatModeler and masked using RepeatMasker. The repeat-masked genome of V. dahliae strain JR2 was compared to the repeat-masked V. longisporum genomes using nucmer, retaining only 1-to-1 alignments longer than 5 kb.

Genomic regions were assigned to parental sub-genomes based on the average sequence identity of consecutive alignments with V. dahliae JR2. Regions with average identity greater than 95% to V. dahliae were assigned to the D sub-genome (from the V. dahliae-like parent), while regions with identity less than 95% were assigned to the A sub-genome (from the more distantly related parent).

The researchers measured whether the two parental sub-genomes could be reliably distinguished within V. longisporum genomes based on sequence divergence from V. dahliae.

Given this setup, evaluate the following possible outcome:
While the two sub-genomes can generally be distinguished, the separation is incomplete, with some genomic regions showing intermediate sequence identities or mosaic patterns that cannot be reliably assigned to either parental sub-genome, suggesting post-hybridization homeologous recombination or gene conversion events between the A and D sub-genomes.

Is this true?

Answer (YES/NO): NO